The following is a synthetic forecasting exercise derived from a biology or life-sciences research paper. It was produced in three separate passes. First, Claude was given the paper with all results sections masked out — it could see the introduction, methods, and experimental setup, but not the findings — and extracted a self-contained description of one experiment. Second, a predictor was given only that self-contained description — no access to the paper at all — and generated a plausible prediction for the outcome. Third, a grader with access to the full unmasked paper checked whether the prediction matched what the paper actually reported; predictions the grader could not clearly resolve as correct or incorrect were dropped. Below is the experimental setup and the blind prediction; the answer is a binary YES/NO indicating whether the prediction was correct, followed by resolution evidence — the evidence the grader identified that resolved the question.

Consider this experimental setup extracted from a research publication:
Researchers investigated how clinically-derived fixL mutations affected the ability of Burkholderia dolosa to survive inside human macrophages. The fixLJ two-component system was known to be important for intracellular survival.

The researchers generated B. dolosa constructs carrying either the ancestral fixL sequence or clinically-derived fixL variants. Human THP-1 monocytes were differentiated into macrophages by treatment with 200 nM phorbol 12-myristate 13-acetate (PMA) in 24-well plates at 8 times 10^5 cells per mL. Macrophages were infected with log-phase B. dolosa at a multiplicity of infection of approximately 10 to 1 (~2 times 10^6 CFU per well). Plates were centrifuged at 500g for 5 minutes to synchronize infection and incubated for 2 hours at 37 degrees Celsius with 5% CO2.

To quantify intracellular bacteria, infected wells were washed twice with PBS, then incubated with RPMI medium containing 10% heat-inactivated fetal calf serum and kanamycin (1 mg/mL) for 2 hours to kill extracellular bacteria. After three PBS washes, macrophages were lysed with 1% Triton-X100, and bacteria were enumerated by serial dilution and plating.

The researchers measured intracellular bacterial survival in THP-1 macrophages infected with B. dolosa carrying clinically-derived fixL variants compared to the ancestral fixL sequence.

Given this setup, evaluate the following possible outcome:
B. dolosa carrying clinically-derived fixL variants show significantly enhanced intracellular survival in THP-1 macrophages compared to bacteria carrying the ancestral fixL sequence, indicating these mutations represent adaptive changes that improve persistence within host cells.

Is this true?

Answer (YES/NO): YES